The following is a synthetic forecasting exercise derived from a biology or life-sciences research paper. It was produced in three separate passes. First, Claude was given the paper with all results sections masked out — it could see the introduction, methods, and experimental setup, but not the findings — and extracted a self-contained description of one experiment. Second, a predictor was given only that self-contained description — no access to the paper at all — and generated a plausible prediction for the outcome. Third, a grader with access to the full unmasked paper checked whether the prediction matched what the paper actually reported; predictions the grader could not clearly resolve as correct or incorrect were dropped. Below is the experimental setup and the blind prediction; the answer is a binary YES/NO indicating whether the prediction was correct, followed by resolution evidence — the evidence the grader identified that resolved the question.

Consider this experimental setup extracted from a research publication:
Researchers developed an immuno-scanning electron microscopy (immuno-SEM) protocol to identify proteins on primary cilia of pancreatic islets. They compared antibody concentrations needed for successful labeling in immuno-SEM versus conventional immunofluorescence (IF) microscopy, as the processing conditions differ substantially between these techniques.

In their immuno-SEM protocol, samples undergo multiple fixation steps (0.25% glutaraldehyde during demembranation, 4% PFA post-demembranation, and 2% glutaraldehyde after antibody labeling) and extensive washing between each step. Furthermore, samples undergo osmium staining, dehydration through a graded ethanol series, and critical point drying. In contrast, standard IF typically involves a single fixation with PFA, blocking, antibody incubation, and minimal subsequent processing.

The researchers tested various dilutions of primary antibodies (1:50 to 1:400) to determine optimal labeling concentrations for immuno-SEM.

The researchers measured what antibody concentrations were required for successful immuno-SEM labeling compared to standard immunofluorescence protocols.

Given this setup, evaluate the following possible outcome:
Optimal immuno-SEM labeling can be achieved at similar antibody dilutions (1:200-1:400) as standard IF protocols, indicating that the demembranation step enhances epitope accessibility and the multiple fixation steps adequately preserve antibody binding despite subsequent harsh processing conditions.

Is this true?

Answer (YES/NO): NO